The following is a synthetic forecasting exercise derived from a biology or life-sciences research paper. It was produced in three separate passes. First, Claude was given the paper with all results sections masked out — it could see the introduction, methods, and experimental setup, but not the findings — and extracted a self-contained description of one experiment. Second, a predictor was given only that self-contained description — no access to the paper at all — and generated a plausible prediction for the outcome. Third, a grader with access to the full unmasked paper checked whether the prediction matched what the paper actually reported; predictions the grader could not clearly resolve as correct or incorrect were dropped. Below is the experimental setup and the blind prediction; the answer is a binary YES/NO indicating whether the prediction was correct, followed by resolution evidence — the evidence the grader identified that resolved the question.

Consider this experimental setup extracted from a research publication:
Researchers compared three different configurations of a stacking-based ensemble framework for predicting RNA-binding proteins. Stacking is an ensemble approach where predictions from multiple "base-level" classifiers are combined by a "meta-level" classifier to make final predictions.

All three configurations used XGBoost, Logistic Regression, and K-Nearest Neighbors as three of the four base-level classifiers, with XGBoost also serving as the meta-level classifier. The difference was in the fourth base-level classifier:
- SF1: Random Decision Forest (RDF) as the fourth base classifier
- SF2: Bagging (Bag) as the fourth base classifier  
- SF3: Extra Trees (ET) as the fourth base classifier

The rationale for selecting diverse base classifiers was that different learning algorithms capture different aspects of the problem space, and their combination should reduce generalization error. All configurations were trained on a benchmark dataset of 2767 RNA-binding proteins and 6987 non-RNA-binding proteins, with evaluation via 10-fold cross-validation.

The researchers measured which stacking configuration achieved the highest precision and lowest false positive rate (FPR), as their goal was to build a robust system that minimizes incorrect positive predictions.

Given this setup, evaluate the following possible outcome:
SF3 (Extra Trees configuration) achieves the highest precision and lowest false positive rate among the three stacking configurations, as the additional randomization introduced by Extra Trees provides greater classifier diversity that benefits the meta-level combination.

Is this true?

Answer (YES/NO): NO